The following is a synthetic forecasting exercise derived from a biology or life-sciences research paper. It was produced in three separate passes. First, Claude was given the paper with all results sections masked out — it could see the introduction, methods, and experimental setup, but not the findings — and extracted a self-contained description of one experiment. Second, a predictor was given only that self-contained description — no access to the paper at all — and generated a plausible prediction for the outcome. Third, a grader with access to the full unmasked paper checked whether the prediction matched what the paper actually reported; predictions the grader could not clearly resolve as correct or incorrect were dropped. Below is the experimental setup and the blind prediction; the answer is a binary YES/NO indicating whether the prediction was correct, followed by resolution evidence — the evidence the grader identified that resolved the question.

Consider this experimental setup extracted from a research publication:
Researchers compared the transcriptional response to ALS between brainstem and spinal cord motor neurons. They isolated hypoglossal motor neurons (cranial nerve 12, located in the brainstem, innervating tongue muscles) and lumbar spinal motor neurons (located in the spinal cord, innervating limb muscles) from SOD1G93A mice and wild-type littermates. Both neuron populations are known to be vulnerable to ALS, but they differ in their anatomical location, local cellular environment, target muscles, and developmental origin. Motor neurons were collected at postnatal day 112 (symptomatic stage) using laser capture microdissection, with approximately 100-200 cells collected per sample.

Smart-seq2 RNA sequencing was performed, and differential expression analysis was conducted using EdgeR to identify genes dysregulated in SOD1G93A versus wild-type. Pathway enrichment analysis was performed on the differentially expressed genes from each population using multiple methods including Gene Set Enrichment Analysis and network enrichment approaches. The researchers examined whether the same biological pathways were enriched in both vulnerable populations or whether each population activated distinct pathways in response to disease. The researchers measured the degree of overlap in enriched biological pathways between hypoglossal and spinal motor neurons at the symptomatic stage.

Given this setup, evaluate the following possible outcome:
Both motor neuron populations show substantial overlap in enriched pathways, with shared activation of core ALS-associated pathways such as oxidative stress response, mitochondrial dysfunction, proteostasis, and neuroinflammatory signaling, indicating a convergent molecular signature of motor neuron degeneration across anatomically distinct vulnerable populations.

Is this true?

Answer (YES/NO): NO